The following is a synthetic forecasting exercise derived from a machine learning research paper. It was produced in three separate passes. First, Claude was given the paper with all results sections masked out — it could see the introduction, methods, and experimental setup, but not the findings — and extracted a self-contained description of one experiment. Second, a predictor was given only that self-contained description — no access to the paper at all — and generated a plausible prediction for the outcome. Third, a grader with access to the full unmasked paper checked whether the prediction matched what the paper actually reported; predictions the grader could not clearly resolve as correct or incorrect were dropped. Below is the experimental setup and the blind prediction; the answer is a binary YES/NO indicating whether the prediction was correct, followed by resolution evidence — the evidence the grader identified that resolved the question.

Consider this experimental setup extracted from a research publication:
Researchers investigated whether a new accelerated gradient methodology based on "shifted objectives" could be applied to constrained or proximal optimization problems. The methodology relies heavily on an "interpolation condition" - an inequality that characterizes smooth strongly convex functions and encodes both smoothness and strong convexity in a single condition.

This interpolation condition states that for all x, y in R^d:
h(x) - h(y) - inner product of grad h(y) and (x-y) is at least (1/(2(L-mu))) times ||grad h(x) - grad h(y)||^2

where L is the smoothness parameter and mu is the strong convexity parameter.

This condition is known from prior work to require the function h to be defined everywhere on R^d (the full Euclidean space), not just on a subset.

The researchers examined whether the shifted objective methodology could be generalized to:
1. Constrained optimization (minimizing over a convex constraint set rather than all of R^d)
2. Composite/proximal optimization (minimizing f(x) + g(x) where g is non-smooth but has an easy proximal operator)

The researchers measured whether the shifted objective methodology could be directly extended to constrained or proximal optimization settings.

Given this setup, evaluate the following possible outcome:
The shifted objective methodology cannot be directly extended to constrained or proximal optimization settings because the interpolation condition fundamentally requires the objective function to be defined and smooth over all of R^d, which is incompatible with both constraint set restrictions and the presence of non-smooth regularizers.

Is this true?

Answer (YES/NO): YES